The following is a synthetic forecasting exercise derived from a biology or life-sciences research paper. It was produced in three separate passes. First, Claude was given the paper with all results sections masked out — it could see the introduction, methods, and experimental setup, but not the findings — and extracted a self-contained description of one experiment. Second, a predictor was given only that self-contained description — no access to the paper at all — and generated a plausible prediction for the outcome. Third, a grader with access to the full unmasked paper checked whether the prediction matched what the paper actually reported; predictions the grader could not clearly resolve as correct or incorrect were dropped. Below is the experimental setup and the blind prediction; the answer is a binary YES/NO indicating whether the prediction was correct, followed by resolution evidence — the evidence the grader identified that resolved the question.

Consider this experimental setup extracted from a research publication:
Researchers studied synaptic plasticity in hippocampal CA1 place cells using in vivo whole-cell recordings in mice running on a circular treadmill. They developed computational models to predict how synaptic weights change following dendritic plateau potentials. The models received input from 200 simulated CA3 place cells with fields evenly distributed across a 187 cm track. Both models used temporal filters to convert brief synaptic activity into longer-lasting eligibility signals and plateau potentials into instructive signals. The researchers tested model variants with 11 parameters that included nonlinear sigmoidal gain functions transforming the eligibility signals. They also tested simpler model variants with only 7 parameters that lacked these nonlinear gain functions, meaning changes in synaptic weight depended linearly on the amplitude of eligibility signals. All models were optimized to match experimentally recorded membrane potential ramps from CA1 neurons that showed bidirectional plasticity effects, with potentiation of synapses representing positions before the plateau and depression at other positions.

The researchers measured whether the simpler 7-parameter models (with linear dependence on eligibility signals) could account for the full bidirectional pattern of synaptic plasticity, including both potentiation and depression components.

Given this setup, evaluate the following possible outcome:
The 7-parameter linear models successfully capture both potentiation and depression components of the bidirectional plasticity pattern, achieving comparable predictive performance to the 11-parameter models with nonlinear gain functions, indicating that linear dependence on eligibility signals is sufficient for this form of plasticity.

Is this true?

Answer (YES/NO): NO